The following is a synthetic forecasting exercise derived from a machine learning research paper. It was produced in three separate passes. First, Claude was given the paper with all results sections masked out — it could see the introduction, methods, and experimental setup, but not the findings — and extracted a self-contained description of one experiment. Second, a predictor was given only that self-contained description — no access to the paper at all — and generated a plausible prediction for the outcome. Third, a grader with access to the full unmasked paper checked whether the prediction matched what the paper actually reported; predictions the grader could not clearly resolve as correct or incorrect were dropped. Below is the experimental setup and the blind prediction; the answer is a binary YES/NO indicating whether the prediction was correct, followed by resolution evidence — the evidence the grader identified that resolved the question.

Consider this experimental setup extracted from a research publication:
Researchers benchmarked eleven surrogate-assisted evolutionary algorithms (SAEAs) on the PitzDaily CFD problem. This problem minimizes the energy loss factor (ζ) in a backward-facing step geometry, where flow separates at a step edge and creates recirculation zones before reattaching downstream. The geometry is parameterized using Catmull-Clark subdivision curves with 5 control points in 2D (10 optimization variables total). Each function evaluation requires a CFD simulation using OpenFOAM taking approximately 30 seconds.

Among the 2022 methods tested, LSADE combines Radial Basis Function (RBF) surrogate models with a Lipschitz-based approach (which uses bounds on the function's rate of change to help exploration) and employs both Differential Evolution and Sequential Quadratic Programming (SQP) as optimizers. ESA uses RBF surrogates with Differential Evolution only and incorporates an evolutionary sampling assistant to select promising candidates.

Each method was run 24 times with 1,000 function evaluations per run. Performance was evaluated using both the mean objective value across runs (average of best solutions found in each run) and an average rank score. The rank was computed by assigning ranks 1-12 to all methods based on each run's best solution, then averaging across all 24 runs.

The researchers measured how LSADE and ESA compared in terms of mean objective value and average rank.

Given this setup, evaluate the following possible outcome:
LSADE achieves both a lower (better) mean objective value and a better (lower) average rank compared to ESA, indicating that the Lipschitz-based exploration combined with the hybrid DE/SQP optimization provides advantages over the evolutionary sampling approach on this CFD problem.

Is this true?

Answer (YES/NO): NO